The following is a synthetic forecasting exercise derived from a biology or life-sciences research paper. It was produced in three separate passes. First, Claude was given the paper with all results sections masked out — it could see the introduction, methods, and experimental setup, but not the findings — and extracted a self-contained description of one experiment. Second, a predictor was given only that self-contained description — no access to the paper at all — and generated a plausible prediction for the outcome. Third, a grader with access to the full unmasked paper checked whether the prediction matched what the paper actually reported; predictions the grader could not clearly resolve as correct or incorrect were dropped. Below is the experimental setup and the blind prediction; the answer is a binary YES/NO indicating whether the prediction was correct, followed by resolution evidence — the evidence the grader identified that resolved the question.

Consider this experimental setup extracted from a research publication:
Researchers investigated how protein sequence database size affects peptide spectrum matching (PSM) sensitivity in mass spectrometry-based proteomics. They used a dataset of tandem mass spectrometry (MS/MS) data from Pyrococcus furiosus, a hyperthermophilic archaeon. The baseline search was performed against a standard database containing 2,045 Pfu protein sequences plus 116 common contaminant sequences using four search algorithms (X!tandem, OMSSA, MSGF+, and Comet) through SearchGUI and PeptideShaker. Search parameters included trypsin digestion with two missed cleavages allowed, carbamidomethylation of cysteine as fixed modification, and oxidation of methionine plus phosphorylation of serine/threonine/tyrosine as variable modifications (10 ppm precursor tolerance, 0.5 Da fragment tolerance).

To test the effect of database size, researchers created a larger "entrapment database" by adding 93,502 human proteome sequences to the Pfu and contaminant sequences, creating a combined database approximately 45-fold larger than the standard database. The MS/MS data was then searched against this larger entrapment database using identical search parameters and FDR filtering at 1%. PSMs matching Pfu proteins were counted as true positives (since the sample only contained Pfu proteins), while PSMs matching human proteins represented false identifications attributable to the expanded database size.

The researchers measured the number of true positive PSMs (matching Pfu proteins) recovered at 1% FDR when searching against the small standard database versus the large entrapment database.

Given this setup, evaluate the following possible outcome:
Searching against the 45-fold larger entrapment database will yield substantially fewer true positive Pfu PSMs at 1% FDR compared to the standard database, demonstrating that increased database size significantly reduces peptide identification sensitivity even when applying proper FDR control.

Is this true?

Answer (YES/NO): NO